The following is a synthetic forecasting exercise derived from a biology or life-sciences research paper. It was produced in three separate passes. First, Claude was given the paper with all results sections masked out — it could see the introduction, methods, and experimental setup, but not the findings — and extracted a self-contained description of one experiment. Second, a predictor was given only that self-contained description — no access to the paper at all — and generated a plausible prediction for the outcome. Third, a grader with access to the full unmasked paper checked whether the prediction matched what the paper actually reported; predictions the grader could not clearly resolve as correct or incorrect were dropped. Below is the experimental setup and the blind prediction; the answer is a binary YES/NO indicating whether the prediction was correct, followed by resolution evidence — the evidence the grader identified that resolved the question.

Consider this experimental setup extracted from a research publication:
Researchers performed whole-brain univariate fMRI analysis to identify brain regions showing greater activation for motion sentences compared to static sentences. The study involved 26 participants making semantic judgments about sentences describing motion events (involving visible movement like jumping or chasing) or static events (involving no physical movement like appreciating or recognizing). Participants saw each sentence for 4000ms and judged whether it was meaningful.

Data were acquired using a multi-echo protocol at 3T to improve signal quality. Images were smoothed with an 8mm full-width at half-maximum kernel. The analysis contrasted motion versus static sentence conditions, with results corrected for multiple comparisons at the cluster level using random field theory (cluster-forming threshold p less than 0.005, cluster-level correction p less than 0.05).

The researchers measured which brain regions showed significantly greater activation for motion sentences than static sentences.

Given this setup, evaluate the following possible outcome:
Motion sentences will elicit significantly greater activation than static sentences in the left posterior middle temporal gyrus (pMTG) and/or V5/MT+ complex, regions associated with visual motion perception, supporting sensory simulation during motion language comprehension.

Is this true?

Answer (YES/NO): NO